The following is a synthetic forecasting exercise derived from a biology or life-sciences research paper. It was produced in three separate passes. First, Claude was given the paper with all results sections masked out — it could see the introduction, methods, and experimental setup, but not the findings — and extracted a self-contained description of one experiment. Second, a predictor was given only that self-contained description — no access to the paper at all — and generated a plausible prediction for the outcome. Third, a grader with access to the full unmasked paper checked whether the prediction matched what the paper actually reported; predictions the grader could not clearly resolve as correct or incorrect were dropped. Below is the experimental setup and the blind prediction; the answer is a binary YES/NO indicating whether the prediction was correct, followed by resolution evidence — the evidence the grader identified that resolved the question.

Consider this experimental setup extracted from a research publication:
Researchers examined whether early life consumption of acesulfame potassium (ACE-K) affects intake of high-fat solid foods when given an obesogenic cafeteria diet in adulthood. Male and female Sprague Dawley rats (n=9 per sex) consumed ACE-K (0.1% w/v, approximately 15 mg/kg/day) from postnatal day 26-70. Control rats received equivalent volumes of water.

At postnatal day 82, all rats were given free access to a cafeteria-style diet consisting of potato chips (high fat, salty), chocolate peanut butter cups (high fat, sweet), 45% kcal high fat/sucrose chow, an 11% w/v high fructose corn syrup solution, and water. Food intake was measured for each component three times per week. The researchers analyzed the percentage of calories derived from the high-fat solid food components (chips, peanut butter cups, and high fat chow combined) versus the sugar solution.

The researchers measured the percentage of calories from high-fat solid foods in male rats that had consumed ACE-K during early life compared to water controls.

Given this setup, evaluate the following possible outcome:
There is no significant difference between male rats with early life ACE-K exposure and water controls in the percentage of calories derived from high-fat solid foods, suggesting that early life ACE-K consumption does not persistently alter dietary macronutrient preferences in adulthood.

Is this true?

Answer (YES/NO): YES